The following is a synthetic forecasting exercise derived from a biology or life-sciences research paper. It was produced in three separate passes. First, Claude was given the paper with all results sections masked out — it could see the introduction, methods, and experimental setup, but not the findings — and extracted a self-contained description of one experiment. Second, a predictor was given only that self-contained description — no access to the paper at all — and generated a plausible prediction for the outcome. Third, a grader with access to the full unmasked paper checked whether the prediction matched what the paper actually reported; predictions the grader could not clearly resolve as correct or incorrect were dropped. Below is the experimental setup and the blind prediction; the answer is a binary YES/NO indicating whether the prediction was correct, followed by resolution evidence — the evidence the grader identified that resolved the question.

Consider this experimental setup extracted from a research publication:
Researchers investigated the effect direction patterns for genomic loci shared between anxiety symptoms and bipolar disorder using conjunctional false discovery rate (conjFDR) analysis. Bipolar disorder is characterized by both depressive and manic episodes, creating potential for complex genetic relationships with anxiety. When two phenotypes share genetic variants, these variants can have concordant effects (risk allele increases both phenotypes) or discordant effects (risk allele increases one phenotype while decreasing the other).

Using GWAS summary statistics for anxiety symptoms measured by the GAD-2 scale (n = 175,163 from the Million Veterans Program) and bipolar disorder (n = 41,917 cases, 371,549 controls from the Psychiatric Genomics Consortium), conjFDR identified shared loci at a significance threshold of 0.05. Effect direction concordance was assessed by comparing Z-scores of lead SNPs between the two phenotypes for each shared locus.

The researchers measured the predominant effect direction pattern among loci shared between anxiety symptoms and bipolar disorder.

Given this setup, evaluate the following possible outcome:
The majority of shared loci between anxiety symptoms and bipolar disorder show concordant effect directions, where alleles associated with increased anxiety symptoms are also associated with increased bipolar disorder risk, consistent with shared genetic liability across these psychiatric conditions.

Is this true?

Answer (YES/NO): YES